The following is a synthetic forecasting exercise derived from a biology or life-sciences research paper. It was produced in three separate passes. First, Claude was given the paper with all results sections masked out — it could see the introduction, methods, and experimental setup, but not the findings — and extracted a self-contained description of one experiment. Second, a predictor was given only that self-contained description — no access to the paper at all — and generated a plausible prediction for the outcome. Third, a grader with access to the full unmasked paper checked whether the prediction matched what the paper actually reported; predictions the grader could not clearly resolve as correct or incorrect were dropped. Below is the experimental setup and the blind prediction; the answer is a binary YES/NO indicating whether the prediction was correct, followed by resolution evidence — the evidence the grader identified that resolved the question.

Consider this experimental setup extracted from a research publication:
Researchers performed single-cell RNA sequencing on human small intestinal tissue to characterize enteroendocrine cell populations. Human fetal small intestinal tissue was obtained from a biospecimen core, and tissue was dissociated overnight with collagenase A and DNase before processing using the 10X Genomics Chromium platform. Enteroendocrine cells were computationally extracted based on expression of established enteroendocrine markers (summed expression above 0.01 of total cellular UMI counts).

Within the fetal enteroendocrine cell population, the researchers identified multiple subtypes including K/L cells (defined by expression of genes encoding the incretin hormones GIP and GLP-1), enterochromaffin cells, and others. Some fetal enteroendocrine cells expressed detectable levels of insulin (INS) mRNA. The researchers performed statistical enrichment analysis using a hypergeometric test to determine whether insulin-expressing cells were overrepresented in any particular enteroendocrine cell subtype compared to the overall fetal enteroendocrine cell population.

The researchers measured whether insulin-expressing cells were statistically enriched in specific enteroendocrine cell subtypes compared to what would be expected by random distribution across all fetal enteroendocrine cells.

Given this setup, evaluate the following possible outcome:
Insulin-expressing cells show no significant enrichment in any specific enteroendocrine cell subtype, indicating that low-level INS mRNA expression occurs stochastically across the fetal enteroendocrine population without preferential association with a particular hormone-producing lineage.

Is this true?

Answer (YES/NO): NO